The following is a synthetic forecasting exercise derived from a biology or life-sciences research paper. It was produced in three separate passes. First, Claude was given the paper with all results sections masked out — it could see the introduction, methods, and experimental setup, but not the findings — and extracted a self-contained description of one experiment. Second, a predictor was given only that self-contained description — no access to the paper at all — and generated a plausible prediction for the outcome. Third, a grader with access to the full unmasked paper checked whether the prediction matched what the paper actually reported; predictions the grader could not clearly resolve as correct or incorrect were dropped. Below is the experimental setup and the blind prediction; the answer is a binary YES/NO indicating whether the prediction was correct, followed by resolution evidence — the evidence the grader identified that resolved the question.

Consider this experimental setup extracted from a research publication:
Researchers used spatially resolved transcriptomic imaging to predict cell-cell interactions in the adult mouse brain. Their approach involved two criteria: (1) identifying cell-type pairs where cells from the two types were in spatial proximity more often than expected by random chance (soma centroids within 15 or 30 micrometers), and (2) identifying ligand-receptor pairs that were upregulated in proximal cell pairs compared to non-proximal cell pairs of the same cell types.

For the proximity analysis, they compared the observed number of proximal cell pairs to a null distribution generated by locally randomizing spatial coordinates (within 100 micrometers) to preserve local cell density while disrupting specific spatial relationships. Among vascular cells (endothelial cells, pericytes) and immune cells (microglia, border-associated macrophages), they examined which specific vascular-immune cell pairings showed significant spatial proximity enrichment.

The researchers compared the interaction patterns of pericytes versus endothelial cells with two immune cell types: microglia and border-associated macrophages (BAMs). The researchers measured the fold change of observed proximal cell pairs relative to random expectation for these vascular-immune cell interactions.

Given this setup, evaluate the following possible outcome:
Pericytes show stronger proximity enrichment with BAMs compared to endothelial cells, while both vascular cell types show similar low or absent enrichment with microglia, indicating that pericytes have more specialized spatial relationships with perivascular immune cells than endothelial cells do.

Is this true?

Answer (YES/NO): NO